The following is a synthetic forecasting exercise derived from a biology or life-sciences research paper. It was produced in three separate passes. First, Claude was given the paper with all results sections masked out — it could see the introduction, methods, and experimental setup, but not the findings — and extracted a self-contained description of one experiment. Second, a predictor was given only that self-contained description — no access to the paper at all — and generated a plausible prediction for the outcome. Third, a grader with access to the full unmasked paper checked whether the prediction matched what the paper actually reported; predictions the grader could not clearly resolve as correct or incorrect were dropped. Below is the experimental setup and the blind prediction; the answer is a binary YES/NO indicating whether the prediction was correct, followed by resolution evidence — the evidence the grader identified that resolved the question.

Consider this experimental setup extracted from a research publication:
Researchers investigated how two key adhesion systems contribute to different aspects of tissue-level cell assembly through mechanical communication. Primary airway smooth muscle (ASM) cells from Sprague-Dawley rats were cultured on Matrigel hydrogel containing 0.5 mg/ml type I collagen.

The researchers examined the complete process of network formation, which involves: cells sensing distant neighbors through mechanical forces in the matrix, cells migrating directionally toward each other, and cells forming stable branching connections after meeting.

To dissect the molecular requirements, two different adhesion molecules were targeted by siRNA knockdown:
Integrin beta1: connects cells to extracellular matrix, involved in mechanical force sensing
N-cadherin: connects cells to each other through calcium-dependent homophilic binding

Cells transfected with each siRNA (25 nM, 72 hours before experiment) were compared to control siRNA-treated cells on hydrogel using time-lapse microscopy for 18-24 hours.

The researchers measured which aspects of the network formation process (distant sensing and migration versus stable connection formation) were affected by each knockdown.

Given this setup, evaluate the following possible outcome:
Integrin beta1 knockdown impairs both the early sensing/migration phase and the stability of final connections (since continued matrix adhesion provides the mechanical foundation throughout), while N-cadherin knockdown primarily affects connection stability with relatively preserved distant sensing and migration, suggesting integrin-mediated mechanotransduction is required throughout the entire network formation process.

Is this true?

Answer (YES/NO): YES